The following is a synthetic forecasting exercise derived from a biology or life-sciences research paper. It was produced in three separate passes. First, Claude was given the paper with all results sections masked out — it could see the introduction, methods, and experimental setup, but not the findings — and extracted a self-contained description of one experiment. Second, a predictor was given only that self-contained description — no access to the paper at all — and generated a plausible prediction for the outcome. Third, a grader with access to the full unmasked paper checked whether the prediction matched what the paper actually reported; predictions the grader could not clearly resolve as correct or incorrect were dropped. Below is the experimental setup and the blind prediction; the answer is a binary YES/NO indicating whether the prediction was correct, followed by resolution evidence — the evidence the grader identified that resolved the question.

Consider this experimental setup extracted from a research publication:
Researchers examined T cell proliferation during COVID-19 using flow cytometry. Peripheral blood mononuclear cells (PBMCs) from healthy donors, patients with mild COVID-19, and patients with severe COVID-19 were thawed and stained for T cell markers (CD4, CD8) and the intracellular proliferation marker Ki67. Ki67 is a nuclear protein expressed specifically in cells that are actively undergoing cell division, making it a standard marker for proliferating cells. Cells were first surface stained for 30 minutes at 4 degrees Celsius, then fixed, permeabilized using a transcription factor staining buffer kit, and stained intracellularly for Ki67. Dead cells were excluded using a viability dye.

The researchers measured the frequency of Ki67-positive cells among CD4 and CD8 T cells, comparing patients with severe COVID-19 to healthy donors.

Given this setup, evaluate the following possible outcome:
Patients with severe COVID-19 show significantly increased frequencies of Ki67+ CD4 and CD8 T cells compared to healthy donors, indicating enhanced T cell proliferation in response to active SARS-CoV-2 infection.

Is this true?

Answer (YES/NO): YES